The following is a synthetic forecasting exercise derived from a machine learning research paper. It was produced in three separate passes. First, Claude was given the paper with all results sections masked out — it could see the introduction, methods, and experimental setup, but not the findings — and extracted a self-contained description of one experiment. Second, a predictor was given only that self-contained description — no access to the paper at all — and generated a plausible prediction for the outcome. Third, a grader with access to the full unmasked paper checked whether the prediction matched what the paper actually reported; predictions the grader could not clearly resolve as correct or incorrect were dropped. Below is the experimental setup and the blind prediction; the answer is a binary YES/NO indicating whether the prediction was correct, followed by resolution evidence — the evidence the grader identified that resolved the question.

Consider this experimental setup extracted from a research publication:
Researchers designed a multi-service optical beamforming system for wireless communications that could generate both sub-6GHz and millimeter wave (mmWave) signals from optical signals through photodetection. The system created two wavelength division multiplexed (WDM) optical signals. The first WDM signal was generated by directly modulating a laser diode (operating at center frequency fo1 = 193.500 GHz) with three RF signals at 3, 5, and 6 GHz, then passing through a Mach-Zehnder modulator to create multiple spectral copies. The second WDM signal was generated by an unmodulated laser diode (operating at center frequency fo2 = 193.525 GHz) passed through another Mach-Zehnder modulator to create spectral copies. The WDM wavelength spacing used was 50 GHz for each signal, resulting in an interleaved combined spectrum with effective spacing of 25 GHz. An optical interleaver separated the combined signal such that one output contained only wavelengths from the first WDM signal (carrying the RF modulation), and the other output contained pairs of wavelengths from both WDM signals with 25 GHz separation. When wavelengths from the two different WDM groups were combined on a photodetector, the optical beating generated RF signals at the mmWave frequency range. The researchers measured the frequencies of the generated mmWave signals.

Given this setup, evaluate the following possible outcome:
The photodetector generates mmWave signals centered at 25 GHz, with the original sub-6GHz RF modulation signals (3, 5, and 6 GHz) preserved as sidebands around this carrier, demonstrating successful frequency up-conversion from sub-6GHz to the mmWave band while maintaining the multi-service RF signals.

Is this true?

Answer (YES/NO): NO